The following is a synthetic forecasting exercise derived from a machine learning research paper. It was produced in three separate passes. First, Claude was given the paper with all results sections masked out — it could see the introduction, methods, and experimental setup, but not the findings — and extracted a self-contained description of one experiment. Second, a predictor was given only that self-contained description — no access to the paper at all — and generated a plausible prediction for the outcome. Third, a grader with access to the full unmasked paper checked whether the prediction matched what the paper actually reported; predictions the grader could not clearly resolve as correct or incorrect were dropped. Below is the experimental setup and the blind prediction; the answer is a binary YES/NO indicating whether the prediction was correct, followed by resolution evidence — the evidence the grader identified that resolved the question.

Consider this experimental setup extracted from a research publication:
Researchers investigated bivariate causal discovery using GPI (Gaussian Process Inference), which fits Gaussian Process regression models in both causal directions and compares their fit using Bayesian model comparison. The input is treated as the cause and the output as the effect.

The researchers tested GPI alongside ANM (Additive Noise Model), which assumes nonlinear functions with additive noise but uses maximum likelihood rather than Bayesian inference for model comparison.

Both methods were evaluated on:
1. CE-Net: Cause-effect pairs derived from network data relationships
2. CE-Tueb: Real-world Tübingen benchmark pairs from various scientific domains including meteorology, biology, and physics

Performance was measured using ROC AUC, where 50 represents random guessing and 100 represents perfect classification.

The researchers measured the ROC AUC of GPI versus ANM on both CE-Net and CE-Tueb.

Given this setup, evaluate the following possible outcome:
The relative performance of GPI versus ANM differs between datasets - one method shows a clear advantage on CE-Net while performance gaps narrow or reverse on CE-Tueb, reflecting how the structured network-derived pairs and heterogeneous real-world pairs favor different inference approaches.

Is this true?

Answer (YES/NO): NO